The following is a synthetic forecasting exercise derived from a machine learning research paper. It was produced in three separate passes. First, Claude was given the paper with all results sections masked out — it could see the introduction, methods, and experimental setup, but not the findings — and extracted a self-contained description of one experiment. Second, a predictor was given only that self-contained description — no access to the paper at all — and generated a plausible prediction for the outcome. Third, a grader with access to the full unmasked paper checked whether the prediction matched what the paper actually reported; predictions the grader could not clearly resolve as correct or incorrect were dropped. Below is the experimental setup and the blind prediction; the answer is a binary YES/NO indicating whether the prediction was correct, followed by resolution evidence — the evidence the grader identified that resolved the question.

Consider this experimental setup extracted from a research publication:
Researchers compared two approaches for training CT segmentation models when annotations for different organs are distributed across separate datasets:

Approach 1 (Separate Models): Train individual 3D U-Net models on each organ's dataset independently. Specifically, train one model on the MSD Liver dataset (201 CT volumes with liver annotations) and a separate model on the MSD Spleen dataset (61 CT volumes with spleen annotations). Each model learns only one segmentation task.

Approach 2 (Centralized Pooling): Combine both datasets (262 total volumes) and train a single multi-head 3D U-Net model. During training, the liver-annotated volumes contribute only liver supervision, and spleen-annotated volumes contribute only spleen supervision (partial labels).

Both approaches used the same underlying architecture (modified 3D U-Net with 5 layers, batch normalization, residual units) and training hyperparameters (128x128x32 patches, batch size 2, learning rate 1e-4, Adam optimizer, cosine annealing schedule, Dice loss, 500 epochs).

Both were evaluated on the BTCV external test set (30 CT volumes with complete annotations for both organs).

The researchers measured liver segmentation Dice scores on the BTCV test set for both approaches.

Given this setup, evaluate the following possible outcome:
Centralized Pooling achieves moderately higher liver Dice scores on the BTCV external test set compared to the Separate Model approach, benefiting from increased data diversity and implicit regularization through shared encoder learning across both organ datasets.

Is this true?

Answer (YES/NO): NO